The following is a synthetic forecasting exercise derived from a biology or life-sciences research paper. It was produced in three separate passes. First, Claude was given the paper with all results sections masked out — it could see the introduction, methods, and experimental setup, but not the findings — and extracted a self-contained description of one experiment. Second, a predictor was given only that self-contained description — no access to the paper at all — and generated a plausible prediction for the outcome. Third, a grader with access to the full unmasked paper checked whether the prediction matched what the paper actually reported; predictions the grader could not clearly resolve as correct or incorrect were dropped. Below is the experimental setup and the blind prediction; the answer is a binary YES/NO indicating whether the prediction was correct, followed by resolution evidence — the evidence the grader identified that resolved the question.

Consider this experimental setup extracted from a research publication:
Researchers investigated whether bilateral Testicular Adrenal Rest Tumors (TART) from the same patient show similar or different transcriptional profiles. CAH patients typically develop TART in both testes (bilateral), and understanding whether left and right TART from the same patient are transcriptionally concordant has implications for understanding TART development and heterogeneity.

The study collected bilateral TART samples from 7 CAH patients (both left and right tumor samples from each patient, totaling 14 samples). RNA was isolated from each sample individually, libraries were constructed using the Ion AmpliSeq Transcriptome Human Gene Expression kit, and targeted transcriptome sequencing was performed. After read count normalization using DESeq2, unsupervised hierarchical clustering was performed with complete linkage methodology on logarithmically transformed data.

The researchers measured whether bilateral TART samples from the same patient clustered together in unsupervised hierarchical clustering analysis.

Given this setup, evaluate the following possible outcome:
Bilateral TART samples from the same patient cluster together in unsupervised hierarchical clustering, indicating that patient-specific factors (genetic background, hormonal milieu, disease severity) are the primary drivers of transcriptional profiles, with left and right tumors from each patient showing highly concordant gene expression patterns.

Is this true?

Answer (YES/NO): YES